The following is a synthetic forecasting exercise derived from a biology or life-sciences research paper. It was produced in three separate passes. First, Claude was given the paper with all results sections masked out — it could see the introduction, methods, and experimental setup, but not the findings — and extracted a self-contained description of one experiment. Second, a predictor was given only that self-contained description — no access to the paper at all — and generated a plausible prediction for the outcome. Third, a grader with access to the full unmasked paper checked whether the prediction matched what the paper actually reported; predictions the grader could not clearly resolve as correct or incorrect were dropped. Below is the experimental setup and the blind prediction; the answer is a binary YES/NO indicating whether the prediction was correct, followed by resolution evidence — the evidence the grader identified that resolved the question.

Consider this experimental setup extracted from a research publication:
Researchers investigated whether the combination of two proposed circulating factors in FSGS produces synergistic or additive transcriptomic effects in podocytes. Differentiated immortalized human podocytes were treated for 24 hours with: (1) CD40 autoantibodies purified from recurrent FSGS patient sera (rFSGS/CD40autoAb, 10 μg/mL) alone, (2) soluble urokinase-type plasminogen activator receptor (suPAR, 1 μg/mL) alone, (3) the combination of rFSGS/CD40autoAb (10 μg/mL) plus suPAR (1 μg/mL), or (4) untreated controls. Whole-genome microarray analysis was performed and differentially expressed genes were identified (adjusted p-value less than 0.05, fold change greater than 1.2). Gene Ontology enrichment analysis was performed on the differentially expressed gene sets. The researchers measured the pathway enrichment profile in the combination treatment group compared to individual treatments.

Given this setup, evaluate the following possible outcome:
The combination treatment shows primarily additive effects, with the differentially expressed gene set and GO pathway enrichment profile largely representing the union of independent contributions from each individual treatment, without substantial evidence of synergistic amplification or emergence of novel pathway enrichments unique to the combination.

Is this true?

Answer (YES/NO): NO